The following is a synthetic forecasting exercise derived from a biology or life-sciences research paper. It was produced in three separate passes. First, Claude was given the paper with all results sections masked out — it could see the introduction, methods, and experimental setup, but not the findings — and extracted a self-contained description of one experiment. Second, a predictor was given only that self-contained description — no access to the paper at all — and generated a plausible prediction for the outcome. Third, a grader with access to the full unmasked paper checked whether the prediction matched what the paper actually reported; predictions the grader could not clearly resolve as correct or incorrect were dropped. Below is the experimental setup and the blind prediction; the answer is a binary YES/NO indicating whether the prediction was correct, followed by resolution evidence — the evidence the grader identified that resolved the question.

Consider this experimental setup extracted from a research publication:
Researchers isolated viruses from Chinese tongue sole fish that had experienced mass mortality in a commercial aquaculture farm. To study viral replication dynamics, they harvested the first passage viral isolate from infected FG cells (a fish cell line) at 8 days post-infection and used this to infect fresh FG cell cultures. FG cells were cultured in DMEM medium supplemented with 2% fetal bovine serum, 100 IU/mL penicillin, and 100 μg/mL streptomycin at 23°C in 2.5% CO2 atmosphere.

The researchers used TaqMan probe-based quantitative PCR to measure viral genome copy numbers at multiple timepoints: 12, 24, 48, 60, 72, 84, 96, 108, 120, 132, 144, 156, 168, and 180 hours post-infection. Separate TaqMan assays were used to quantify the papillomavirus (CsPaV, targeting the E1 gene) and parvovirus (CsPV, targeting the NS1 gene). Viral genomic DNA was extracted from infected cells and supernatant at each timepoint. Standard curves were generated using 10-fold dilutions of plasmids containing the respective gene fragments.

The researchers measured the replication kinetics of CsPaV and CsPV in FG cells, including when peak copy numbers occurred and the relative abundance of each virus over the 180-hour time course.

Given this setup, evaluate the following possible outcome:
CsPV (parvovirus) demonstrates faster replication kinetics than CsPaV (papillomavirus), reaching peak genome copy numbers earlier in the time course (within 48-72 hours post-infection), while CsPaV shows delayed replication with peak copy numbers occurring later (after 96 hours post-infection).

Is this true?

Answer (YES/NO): NO